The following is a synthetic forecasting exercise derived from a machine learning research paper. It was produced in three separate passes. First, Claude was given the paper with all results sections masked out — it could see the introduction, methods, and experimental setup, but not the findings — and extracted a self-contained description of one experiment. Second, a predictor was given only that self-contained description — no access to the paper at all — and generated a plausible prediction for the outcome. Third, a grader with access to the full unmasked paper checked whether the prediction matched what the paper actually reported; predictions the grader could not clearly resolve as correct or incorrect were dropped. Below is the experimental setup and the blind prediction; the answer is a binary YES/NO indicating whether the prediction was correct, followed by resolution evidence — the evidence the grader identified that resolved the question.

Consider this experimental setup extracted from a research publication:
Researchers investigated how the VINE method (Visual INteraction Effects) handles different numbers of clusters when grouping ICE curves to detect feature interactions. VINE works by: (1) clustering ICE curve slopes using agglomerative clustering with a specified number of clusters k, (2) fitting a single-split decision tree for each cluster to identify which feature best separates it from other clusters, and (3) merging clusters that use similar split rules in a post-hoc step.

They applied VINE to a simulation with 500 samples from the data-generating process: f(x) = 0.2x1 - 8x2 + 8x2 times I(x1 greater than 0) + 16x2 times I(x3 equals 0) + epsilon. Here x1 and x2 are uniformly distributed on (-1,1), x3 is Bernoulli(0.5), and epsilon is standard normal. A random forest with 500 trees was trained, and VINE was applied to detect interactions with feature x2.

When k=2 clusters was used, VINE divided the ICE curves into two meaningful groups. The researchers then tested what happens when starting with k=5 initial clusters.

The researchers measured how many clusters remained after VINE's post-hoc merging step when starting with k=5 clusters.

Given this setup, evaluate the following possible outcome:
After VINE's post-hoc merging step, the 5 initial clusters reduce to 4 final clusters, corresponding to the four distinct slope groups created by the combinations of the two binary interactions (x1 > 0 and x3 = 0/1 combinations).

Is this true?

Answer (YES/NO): NO